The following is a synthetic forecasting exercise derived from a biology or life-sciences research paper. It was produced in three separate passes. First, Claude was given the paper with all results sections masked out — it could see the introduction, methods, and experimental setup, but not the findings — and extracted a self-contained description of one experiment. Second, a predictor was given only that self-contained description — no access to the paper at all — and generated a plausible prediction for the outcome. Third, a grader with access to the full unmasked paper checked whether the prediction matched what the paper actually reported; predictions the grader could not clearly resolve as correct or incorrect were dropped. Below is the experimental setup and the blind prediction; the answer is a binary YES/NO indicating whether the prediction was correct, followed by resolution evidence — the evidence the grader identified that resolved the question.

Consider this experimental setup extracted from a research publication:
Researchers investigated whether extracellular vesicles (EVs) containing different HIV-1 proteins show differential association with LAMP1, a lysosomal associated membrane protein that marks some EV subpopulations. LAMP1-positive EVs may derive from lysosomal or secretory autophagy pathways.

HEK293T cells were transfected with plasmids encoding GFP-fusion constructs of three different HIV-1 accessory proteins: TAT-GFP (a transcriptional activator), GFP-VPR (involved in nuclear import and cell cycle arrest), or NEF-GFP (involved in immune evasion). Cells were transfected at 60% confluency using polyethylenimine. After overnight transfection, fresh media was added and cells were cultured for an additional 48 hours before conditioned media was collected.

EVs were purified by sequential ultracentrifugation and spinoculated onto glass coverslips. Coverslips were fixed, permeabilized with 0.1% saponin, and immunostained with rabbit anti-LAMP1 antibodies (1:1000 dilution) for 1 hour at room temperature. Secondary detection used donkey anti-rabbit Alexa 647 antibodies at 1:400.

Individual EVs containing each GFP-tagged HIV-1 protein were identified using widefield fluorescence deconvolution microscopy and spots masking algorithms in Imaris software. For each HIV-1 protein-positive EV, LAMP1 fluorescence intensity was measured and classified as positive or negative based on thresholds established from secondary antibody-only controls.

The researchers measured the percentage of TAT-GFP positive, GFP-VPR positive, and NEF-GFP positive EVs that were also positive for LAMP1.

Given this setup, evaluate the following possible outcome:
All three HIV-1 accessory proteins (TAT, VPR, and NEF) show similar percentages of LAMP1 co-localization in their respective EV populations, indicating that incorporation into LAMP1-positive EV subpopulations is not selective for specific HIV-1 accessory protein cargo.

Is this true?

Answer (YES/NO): NO